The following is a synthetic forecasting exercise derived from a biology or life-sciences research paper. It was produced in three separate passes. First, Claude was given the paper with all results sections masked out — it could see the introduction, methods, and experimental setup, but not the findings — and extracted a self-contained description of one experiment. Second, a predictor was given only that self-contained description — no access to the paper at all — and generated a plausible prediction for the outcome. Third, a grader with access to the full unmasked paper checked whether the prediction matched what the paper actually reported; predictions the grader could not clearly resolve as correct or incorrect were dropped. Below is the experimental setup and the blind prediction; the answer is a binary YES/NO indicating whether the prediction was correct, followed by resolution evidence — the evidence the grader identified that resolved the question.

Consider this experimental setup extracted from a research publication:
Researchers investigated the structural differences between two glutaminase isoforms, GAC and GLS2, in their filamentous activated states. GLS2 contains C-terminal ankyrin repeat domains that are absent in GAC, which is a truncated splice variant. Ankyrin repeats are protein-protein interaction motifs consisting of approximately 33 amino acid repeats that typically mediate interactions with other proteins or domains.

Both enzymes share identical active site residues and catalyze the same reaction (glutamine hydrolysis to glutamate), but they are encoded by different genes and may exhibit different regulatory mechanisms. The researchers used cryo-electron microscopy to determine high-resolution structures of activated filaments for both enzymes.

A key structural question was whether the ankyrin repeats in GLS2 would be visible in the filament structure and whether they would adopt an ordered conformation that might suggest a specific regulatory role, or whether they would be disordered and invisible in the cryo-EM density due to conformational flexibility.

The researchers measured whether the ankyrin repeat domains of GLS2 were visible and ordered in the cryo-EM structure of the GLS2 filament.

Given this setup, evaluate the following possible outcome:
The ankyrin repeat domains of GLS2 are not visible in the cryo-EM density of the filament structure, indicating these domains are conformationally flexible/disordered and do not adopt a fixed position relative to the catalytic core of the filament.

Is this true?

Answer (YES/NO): NO